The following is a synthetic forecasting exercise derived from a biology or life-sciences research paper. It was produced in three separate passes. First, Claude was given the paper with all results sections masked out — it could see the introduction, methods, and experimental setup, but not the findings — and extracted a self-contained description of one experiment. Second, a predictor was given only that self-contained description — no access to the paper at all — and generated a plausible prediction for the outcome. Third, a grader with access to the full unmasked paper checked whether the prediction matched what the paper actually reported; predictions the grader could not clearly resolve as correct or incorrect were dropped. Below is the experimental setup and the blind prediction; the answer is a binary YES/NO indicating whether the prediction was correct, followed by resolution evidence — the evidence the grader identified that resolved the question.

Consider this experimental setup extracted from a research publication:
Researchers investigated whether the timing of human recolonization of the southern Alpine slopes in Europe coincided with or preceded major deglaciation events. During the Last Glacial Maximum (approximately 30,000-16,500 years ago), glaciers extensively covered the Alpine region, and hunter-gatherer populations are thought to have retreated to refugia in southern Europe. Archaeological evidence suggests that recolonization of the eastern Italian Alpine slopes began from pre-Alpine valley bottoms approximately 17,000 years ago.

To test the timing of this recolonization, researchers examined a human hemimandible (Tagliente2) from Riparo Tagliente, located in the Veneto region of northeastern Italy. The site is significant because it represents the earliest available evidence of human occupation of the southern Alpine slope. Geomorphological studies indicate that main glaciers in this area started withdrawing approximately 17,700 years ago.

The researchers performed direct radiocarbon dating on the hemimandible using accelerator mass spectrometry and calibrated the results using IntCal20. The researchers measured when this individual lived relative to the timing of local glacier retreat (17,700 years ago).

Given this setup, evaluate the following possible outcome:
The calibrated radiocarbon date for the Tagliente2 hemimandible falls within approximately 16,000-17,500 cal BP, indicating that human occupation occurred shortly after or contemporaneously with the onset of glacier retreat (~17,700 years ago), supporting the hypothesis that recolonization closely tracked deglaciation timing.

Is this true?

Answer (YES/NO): YES